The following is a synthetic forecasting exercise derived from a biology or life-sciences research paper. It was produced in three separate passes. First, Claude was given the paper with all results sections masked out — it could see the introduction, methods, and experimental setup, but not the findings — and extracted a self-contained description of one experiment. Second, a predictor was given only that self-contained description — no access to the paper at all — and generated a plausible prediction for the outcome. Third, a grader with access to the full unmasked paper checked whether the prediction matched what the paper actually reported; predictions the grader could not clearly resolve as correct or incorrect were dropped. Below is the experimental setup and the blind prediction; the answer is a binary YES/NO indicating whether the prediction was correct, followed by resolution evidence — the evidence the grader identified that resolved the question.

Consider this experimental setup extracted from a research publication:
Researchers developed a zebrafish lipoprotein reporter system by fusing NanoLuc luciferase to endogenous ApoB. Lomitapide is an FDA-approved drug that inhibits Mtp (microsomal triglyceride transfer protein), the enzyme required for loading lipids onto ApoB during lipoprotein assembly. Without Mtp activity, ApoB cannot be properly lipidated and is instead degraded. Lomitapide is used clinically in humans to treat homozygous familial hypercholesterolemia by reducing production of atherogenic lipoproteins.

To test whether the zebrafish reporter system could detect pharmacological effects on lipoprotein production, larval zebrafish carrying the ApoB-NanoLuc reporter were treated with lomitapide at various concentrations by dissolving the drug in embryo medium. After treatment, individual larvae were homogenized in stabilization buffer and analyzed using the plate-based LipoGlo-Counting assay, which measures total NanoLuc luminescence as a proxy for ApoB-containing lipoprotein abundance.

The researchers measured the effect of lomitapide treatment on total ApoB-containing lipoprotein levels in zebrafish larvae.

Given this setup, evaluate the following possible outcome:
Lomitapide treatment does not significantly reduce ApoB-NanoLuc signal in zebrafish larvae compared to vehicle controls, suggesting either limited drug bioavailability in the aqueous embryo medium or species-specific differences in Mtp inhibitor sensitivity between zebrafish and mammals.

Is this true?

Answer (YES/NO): NO